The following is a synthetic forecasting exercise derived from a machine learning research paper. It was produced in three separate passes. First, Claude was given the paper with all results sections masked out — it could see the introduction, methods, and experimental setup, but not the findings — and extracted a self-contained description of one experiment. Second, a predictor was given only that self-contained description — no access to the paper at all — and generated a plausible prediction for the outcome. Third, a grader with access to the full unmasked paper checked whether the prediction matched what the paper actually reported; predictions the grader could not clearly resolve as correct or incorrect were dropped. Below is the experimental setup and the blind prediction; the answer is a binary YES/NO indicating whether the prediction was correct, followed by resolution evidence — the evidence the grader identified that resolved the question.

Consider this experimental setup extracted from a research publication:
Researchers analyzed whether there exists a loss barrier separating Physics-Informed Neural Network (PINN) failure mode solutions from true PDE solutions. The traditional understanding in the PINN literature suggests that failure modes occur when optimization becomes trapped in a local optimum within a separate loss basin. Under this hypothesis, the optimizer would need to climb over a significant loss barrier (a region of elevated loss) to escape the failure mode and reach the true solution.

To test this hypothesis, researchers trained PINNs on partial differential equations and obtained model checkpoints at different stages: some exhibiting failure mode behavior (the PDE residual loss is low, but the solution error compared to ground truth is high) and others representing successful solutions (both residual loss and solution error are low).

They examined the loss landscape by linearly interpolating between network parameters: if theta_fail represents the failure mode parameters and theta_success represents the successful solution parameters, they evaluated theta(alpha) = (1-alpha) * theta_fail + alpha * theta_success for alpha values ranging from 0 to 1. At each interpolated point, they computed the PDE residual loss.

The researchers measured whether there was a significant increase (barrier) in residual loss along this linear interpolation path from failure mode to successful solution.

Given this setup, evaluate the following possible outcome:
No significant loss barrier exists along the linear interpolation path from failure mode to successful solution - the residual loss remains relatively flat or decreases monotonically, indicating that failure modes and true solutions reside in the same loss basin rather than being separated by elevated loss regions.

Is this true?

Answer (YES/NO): YES